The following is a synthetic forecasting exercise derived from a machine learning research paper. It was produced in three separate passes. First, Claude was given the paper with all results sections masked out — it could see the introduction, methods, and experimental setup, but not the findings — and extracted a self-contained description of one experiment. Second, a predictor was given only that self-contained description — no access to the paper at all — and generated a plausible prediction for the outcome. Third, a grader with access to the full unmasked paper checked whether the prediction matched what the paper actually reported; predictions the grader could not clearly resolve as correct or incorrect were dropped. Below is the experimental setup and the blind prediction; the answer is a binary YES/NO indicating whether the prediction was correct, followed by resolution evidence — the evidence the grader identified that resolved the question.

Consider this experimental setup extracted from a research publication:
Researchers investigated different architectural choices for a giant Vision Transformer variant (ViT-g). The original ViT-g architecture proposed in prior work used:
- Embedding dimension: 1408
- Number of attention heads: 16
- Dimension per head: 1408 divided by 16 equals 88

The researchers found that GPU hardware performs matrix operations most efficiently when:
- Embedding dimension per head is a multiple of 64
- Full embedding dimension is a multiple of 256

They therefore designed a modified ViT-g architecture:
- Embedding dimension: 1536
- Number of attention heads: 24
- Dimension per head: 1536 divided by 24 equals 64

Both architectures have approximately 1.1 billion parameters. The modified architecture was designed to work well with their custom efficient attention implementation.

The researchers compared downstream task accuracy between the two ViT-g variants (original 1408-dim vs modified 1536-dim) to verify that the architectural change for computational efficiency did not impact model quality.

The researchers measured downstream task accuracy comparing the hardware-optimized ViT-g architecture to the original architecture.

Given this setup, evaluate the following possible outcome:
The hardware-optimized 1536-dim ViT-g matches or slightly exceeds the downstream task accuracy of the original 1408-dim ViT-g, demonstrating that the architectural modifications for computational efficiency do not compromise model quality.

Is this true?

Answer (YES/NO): YES